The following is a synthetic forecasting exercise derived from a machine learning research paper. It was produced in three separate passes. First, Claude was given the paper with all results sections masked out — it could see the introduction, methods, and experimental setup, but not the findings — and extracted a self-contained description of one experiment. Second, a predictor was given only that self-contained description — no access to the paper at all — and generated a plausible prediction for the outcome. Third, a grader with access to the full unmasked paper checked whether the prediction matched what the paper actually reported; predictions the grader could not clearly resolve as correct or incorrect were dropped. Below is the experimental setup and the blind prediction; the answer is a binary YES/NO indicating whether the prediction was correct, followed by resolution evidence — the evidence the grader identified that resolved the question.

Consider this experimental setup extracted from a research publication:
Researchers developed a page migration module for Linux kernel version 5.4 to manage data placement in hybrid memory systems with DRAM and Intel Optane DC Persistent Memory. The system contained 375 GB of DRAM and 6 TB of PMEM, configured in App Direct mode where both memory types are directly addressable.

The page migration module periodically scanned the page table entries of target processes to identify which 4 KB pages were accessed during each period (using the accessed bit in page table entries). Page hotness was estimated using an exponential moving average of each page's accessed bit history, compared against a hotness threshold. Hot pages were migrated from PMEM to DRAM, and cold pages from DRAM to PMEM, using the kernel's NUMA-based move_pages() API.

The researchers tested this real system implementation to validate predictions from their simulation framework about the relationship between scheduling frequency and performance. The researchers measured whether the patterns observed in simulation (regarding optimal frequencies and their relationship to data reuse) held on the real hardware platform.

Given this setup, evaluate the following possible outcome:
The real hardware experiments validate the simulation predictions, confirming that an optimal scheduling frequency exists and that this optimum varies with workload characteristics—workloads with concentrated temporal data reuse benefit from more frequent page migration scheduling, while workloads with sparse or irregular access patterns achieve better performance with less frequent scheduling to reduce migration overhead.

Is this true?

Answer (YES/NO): NO